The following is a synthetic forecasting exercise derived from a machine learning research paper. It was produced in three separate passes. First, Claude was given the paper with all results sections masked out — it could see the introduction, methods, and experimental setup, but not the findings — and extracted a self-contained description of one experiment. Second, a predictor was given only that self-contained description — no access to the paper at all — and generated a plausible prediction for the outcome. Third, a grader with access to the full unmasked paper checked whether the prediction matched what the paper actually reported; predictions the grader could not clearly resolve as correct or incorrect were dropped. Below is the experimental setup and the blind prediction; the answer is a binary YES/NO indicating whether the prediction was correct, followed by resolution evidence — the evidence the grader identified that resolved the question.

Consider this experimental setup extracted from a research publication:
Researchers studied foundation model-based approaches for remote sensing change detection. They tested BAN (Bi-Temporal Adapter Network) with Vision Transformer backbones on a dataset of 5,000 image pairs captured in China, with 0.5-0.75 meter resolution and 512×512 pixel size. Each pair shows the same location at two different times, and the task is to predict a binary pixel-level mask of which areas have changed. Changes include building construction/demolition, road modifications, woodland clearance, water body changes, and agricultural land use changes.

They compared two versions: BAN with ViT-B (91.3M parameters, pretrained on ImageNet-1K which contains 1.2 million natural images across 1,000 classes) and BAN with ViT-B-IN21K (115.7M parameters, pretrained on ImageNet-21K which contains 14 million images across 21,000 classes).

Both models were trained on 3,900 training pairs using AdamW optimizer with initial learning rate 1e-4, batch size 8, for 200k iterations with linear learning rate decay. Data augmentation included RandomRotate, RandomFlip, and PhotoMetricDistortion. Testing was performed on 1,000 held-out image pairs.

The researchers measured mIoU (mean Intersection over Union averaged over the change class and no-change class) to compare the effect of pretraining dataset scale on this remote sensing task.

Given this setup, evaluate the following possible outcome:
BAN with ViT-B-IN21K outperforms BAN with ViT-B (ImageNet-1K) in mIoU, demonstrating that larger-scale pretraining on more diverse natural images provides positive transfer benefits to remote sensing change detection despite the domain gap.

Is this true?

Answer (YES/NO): YES